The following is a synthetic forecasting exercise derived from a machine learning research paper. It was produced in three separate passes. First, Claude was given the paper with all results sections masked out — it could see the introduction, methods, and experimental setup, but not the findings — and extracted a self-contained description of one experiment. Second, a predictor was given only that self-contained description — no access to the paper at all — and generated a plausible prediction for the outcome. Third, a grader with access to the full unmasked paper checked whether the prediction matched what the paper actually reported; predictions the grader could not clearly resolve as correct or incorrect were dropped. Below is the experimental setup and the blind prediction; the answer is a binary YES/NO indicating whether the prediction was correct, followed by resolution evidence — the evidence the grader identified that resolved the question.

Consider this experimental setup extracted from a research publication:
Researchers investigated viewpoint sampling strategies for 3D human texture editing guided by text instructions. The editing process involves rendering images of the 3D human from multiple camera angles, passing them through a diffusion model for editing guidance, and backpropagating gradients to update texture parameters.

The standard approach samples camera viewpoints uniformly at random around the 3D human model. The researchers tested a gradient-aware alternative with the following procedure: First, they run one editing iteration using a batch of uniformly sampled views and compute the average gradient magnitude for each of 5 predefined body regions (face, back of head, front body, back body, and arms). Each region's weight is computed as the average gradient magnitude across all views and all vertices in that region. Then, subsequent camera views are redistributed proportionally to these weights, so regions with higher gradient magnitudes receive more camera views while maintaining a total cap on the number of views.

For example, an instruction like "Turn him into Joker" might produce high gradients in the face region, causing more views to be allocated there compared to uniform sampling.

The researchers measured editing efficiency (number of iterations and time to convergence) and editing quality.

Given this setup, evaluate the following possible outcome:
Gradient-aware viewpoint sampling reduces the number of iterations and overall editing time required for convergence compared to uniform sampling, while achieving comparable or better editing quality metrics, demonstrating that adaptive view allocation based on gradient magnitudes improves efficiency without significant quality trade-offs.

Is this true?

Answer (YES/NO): YES